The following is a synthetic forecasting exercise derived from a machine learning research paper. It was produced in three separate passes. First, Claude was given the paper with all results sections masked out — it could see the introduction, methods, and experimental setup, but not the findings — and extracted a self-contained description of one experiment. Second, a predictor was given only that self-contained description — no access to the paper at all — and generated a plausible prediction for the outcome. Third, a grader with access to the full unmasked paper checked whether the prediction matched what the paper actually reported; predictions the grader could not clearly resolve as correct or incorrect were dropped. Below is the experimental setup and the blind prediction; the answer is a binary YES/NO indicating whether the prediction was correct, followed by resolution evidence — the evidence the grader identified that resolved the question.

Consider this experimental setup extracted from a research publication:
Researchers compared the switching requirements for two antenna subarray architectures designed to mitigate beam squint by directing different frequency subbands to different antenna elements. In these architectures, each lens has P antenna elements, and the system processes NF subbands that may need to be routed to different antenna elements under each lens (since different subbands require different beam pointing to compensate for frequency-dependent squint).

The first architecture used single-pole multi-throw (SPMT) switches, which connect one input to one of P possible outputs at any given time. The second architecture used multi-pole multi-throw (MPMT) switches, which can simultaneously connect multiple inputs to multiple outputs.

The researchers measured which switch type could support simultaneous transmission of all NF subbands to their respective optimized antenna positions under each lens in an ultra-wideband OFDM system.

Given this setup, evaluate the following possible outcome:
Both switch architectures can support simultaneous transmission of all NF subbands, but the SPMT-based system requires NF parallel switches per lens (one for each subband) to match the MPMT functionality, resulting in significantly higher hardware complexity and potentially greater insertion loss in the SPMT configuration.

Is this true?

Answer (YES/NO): NO